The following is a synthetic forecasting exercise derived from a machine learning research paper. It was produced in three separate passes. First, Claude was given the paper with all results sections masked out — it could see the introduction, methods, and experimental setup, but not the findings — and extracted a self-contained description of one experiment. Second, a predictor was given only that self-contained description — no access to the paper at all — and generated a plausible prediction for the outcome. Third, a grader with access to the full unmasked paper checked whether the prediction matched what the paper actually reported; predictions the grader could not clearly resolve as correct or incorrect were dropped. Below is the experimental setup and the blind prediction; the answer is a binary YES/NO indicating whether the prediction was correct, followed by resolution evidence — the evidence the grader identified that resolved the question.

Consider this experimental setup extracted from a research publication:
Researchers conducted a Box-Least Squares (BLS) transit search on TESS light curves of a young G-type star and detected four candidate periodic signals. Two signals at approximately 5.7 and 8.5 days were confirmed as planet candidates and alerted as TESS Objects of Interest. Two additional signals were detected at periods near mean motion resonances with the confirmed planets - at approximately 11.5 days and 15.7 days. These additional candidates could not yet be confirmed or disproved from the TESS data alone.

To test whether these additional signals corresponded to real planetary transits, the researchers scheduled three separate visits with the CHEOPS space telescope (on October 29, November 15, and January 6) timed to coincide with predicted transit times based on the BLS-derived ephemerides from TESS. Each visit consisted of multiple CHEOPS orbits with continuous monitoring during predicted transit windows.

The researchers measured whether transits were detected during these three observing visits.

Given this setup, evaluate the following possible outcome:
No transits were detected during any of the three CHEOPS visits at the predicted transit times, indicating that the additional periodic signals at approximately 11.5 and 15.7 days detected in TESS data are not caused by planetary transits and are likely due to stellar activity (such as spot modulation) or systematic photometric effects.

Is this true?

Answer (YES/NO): NO